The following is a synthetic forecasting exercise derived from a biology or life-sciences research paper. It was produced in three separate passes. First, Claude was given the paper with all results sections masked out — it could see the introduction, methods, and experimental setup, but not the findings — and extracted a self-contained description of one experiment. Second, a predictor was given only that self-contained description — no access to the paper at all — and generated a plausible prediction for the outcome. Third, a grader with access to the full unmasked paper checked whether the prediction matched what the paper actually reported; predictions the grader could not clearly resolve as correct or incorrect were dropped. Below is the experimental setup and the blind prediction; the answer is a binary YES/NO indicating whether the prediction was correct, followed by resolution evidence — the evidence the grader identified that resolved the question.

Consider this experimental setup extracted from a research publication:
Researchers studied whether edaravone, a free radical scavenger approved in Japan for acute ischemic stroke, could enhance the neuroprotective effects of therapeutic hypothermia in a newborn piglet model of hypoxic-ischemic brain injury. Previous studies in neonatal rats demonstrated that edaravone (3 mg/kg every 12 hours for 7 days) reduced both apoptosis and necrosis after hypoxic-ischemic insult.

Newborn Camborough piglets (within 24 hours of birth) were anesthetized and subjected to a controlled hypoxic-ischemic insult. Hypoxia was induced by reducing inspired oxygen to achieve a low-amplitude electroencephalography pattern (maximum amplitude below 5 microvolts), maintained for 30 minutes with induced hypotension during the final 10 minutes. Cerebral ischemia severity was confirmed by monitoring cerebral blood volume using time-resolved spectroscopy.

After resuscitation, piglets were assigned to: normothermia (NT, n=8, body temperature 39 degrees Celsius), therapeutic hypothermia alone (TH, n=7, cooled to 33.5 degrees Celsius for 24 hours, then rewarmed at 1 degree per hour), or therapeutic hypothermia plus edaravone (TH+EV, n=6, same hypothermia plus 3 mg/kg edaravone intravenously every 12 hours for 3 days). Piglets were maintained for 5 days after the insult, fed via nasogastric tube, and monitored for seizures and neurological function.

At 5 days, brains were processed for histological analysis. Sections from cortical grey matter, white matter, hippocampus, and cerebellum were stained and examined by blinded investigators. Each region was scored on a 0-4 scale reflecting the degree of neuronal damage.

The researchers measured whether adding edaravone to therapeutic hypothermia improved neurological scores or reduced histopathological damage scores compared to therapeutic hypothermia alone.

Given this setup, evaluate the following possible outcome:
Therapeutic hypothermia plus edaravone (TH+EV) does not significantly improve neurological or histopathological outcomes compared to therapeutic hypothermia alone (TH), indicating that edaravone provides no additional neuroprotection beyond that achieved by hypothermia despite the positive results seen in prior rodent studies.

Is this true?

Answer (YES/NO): YES